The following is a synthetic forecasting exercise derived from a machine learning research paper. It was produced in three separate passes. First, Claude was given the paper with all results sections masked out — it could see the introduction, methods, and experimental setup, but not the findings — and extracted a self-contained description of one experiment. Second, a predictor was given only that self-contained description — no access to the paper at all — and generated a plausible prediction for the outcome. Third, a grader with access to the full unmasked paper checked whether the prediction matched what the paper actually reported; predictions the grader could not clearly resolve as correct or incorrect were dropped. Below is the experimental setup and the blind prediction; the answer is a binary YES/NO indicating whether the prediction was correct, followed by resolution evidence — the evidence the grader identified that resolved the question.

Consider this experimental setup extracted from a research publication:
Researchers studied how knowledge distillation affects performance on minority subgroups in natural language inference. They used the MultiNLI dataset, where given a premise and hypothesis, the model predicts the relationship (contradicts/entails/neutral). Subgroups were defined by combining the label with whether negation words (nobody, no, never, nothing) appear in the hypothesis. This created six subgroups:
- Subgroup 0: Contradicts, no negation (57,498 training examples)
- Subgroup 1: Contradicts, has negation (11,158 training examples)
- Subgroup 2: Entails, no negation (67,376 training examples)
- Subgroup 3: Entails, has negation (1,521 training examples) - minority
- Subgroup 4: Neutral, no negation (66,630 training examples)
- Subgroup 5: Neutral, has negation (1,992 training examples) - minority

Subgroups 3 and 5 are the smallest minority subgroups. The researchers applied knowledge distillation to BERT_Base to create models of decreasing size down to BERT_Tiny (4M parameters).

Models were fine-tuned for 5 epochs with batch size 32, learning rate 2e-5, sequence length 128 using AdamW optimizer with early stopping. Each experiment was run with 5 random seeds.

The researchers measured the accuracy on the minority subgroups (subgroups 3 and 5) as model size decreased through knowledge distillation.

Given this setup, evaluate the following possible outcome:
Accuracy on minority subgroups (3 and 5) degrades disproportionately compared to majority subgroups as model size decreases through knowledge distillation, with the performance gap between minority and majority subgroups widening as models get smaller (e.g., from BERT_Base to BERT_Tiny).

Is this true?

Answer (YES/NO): YES